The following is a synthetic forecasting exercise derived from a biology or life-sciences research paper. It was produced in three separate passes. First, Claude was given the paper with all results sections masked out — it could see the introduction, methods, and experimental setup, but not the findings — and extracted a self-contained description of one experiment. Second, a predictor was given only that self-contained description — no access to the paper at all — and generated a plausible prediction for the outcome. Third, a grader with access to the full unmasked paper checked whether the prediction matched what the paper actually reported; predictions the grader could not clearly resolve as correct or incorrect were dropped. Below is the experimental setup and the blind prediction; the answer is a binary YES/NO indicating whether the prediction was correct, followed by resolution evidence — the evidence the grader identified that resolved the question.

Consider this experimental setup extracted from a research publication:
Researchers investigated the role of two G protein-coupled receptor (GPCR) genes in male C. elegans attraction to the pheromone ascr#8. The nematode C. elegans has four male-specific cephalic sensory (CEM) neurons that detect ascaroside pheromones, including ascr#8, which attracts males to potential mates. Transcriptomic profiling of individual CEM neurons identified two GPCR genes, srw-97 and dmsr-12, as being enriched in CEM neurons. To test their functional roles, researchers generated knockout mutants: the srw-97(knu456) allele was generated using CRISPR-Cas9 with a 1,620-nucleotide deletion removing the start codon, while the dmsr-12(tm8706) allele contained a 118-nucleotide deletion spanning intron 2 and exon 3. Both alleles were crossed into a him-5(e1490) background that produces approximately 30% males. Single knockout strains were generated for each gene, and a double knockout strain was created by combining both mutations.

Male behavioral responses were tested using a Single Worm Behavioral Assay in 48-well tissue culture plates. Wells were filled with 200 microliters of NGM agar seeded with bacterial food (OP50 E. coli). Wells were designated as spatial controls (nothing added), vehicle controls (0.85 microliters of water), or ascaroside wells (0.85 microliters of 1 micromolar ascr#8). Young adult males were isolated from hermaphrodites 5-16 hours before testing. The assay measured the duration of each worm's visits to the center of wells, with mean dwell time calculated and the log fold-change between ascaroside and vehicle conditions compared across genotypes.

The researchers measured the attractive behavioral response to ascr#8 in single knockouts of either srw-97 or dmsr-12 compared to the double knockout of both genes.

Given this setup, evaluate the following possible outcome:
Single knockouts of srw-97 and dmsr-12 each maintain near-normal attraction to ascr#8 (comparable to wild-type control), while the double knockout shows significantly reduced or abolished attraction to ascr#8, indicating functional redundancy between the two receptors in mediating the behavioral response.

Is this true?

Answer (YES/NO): NO